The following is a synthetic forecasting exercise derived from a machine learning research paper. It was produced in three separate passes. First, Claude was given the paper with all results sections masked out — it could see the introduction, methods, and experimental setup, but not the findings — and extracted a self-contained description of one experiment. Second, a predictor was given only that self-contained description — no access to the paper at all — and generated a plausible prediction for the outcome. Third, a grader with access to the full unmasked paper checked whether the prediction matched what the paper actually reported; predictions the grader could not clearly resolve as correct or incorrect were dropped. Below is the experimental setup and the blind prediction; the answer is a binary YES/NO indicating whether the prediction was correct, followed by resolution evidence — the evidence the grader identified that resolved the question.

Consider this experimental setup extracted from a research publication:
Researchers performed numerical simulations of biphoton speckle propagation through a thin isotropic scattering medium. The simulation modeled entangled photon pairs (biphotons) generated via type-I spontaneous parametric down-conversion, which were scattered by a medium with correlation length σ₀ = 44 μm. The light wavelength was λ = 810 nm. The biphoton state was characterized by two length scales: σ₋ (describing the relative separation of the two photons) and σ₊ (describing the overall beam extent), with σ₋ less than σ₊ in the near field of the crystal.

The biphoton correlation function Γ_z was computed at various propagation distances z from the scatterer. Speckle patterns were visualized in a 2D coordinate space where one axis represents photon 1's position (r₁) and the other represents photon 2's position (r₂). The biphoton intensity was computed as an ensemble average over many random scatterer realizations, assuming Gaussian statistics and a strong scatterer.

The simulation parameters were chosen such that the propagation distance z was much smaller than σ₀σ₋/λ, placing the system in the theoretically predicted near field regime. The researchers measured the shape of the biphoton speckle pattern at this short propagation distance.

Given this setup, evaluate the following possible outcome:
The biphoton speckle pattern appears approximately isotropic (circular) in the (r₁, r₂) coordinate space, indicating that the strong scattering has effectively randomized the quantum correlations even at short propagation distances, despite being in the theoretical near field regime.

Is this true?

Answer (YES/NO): NO